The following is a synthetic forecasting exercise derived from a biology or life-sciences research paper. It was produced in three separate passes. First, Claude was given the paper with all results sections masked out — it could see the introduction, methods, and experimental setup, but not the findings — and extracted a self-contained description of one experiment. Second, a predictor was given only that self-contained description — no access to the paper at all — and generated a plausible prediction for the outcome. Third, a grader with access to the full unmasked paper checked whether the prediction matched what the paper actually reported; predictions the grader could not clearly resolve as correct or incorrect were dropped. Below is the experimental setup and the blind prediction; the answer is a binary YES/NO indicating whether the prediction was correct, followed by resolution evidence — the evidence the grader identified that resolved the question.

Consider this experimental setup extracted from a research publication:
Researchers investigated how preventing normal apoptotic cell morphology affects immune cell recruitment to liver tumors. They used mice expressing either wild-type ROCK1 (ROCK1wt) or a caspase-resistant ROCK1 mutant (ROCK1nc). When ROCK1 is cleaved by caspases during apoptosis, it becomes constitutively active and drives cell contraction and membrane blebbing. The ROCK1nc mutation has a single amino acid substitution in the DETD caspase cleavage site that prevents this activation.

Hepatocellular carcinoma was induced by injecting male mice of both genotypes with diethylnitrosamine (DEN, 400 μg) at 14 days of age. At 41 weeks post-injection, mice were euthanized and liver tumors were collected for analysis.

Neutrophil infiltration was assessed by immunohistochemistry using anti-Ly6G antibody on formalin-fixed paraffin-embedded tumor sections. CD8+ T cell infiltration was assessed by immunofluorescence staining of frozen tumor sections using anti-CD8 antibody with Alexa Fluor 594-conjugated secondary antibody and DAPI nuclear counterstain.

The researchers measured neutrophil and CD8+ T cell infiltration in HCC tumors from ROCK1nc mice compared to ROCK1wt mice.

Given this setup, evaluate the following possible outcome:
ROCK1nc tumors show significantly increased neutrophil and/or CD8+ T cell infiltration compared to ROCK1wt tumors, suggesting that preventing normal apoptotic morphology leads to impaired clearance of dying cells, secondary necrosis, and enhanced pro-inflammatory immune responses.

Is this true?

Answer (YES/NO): YES